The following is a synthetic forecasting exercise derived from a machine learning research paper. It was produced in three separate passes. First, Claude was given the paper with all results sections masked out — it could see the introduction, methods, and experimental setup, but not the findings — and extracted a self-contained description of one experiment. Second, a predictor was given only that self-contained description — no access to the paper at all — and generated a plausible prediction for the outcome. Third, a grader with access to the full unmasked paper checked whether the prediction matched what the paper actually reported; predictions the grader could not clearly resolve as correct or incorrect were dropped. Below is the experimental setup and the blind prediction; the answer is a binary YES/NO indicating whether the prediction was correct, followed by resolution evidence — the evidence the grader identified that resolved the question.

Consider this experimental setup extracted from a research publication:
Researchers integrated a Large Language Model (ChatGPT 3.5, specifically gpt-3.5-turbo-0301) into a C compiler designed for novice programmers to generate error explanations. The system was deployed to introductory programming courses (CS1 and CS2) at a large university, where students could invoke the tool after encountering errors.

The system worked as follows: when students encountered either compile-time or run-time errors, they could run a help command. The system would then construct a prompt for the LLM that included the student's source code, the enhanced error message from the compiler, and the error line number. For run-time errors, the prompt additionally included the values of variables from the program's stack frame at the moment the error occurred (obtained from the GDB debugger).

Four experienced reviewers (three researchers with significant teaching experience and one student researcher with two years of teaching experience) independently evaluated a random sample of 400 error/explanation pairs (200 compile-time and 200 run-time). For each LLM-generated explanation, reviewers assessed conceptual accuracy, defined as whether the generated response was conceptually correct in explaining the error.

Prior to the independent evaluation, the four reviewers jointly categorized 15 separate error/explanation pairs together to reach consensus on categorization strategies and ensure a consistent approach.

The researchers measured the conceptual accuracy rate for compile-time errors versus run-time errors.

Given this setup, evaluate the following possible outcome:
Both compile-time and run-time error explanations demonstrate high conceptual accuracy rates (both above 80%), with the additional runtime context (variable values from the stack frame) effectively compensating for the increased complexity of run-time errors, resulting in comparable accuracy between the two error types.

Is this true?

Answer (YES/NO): NO